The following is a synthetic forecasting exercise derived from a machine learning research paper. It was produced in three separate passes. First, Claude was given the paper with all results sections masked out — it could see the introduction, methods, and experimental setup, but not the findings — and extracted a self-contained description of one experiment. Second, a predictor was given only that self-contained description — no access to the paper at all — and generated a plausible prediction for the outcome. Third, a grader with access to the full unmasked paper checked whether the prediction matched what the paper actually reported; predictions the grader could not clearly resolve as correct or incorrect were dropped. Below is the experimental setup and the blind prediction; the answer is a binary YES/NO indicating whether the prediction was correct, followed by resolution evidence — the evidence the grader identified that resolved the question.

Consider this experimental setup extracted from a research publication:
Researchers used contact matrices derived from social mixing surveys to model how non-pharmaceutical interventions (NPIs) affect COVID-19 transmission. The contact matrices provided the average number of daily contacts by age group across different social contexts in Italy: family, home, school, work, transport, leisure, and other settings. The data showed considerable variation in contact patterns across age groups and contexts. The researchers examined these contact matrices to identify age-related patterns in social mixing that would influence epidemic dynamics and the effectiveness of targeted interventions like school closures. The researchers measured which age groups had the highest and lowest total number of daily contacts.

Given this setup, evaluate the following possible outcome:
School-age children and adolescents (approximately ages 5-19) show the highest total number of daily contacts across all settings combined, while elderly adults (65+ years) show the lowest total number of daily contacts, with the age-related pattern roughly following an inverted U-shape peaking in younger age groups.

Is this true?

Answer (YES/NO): YES